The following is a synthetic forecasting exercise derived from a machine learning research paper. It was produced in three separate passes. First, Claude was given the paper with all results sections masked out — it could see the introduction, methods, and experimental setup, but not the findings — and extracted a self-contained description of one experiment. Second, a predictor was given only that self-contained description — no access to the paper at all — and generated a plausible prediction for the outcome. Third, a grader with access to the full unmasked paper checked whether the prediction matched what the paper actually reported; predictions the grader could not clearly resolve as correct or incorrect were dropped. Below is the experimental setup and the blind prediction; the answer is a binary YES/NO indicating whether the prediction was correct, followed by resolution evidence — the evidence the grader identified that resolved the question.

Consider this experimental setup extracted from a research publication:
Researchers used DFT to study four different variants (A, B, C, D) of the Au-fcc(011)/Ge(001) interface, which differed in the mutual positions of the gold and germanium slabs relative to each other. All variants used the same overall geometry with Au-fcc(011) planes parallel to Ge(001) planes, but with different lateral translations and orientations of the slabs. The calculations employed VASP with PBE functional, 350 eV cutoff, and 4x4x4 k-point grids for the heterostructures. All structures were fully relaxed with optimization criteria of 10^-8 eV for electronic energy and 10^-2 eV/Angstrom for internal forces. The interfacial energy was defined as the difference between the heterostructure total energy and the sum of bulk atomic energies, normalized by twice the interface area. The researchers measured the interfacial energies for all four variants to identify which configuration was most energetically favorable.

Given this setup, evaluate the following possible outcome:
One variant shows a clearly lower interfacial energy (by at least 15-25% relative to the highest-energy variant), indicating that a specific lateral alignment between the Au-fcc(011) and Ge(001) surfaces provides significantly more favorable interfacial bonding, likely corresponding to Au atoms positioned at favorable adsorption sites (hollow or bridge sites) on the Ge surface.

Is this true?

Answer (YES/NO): YES